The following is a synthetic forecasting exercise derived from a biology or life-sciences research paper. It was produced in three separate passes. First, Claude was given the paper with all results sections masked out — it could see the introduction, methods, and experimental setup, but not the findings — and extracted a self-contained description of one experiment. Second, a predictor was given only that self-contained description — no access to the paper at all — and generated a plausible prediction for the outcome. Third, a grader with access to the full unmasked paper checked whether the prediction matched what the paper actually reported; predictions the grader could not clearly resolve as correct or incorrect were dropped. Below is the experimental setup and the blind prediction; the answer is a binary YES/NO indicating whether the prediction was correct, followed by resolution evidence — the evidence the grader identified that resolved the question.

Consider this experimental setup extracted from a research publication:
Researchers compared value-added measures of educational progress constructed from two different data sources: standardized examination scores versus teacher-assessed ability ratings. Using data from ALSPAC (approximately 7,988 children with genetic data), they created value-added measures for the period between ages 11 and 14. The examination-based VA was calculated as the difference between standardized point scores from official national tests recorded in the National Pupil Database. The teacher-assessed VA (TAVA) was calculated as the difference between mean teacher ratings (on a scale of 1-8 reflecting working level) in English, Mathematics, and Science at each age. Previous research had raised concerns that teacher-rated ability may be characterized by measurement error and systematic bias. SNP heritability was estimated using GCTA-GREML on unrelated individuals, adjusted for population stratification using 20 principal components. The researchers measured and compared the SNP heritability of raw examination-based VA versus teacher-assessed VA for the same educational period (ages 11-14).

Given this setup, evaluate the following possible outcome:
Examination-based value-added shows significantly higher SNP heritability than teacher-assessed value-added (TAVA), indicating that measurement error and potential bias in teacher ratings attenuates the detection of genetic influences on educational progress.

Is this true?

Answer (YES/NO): NO